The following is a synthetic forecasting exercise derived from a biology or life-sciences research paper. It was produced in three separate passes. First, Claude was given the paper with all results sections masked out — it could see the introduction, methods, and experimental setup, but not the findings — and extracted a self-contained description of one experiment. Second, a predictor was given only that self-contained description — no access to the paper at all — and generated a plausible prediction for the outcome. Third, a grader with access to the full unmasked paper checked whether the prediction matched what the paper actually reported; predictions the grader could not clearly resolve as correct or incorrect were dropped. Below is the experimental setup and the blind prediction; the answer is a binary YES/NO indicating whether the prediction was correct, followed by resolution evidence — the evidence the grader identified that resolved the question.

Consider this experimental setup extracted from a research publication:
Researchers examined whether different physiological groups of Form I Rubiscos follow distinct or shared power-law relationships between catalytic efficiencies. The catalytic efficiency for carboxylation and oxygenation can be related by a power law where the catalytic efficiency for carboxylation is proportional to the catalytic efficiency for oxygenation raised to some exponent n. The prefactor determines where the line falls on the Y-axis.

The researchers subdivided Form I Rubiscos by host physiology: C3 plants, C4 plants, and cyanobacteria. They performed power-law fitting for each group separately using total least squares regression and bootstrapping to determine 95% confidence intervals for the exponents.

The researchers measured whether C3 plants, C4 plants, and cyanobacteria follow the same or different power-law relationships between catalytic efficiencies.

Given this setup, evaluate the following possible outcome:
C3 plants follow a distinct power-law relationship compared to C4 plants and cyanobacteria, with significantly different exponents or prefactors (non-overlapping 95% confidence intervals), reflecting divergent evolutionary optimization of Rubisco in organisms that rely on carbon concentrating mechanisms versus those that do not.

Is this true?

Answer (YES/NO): NO